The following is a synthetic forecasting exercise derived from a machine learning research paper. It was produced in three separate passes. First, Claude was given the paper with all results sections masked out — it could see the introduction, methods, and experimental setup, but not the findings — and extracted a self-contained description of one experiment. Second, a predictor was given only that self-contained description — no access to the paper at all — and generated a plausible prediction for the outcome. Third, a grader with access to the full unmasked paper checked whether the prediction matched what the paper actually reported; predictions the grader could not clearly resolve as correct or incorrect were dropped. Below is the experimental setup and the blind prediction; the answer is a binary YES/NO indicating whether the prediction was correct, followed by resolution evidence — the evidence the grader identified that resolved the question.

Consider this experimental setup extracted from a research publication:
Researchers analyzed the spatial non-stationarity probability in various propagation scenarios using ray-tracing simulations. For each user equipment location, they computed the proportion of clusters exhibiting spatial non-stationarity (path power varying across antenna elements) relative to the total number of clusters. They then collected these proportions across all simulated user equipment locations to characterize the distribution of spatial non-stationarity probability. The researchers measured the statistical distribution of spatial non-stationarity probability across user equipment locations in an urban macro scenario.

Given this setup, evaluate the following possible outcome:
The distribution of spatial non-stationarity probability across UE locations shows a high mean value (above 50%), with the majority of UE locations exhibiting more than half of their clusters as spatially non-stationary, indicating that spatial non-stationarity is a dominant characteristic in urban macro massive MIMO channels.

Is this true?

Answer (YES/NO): YES